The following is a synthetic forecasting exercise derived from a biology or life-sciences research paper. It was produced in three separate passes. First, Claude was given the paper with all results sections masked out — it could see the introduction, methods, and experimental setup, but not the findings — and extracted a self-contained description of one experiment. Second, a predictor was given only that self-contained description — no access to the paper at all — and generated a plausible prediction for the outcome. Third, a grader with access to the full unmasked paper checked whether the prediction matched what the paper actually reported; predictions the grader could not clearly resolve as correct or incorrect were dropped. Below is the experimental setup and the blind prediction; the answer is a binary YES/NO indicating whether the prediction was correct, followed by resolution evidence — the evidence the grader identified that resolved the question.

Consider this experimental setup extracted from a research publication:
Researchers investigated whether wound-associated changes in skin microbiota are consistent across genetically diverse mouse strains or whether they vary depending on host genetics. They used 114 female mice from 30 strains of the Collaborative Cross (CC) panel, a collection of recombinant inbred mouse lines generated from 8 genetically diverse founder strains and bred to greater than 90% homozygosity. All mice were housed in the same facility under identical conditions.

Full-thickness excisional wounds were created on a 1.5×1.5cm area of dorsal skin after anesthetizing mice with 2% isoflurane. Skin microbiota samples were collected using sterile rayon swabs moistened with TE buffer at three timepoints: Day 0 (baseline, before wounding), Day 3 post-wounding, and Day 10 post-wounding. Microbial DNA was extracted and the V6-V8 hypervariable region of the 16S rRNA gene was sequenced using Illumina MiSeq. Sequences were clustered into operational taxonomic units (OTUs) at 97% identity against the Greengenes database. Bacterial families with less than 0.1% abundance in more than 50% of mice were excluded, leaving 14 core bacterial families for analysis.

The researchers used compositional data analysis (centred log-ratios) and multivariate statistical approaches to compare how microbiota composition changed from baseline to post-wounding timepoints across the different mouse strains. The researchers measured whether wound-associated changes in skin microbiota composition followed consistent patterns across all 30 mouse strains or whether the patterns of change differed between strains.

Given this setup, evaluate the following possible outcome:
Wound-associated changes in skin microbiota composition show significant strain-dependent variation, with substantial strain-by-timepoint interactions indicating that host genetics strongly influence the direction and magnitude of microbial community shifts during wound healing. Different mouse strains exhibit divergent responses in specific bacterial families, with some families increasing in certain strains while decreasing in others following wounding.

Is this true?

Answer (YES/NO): YES